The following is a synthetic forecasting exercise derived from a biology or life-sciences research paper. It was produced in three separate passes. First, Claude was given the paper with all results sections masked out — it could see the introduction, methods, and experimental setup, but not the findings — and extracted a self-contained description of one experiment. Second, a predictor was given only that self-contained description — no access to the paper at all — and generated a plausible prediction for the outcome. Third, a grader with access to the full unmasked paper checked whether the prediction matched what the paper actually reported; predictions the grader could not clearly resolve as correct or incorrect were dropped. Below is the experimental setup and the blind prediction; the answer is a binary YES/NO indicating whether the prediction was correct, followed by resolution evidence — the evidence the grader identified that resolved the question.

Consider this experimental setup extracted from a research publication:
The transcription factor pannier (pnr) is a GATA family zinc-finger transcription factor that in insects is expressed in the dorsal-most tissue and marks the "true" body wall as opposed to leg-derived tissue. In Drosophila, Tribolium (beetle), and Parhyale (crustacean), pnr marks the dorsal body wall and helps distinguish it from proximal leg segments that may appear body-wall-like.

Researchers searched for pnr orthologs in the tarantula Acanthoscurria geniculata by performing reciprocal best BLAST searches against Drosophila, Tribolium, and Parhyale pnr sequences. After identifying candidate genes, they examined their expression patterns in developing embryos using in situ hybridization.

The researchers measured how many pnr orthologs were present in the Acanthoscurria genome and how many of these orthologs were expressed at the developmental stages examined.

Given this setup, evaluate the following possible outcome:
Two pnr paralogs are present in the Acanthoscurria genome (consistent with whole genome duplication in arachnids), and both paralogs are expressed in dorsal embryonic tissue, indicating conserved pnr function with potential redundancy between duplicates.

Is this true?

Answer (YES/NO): NO